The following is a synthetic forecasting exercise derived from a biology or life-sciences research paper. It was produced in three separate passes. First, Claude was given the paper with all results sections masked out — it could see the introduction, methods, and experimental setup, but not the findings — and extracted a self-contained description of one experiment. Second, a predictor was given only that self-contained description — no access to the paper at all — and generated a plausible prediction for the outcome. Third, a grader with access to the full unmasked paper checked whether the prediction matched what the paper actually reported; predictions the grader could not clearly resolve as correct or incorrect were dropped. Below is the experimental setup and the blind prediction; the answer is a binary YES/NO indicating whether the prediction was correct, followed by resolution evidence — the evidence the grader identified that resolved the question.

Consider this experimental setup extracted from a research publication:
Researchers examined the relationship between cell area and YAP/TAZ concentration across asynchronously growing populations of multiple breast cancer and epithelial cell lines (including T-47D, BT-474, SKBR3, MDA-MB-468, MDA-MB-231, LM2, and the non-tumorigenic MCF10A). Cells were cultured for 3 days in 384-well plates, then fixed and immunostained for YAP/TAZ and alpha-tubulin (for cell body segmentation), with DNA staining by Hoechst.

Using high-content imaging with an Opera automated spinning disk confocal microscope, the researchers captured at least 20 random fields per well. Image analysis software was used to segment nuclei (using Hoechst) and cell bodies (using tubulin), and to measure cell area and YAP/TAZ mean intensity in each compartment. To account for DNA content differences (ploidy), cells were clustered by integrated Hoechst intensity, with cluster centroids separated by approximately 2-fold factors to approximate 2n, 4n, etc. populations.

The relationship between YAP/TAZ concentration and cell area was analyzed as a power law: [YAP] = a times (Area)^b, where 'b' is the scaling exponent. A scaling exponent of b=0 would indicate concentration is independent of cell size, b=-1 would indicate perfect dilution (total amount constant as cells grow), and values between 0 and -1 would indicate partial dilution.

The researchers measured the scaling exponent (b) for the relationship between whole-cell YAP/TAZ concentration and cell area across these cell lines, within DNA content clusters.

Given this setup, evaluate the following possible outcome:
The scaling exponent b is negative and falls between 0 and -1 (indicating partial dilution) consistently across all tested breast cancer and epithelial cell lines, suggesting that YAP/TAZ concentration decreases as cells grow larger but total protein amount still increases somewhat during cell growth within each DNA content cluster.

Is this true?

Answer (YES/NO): YES